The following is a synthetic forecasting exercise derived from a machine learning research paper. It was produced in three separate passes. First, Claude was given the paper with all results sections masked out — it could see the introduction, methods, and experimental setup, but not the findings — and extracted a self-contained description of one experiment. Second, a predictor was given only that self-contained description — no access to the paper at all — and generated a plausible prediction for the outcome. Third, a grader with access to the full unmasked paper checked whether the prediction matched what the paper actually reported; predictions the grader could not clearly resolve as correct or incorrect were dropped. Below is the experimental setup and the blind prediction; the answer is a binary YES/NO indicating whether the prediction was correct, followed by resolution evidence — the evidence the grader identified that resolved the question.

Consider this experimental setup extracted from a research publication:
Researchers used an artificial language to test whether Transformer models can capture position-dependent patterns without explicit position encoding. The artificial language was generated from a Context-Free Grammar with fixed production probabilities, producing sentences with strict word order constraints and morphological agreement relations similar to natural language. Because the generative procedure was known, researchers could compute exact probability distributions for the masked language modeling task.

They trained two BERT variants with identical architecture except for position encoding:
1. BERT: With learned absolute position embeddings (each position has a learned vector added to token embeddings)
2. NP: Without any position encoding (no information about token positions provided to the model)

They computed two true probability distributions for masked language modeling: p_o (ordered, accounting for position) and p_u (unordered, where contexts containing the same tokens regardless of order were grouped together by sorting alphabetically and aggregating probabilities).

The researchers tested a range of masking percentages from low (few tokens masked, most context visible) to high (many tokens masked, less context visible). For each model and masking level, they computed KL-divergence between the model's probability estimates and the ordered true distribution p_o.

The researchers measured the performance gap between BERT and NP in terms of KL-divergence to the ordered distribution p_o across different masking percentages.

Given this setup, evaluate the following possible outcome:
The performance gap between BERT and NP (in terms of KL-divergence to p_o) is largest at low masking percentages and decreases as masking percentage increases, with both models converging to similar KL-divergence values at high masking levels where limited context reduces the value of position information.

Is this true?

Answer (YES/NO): NO